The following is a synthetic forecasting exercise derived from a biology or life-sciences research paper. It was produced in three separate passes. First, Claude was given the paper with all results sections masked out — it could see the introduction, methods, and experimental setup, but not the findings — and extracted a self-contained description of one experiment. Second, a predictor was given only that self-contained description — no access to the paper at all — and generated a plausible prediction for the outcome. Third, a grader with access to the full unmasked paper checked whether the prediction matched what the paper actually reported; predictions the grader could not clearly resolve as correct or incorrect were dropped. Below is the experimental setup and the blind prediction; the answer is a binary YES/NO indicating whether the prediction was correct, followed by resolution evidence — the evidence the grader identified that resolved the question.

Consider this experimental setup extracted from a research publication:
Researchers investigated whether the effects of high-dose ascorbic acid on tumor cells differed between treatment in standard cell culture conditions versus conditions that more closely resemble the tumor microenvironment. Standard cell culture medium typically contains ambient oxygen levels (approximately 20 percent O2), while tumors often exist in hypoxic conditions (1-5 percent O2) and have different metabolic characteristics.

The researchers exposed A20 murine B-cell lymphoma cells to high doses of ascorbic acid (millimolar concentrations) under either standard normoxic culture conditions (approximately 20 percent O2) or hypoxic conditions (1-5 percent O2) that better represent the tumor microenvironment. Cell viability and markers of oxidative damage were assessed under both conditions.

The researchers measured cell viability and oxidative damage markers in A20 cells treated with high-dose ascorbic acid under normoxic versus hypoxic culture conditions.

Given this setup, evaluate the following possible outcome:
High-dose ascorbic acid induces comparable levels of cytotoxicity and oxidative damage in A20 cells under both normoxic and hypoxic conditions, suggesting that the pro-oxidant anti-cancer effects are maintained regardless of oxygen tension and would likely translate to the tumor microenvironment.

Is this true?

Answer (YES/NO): NO